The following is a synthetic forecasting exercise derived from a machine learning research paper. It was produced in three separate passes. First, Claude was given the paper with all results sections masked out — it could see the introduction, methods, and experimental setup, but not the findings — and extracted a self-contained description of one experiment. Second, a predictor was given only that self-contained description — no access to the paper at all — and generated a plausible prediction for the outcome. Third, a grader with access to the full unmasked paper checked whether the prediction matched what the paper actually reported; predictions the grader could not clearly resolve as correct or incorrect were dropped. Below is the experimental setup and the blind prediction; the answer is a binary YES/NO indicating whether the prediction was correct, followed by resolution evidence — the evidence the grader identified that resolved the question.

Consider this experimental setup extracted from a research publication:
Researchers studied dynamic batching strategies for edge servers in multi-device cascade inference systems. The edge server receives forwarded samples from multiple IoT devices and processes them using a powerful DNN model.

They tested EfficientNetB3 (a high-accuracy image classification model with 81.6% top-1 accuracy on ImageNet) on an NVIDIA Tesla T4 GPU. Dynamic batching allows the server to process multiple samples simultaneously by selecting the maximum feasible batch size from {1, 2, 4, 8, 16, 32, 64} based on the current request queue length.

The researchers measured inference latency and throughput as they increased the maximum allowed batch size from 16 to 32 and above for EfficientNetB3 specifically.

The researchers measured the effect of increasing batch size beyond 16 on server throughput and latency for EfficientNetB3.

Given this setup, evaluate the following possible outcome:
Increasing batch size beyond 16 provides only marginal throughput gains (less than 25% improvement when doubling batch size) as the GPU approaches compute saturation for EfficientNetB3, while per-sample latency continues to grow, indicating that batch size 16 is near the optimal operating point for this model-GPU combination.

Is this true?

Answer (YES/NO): NO